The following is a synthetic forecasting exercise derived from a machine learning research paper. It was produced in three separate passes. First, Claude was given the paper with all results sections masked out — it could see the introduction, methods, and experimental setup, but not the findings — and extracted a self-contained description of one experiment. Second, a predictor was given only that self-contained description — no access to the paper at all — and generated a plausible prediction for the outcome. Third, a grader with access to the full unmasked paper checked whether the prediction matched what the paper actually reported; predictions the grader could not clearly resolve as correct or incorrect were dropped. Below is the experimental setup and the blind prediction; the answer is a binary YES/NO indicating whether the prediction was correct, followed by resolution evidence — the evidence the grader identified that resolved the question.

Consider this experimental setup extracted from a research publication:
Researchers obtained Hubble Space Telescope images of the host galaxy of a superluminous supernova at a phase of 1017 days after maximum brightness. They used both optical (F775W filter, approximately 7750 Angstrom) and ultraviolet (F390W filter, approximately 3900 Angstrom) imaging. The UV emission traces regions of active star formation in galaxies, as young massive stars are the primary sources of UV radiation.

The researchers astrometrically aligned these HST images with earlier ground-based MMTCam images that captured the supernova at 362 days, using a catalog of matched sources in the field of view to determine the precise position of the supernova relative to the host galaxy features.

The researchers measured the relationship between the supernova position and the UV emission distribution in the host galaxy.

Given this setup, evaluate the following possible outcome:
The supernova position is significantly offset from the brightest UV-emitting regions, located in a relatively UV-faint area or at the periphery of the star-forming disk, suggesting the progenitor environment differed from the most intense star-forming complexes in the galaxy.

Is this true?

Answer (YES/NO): NO